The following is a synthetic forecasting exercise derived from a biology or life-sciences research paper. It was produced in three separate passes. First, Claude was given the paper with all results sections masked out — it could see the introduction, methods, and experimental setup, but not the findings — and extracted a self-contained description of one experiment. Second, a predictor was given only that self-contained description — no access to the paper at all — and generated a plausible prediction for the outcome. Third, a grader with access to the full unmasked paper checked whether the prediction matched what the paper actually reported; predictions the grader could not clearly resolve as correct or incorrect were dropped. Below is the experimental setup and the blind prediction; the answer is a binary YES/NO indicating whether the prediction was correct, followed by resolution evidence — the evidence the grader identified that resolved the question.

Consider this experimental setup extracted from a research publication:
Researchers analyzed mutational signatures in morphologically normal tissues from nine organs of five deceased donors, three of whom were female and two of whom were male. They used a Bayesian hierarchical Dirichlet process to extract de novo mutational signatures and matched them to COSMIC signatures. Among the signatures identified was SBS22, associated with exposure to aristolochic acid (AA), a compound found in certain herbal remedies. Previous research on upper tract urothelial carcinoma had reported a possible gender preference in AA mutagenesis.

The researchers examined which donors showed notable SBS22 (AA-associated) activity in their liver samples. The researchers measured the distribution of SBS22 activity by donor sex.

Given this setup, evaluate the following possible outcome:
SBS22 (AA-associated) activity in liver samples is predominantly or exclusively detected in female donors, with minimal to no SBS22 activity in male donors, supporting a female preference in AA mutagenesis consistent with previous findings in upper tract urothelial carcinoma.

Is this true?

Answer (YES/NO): YES